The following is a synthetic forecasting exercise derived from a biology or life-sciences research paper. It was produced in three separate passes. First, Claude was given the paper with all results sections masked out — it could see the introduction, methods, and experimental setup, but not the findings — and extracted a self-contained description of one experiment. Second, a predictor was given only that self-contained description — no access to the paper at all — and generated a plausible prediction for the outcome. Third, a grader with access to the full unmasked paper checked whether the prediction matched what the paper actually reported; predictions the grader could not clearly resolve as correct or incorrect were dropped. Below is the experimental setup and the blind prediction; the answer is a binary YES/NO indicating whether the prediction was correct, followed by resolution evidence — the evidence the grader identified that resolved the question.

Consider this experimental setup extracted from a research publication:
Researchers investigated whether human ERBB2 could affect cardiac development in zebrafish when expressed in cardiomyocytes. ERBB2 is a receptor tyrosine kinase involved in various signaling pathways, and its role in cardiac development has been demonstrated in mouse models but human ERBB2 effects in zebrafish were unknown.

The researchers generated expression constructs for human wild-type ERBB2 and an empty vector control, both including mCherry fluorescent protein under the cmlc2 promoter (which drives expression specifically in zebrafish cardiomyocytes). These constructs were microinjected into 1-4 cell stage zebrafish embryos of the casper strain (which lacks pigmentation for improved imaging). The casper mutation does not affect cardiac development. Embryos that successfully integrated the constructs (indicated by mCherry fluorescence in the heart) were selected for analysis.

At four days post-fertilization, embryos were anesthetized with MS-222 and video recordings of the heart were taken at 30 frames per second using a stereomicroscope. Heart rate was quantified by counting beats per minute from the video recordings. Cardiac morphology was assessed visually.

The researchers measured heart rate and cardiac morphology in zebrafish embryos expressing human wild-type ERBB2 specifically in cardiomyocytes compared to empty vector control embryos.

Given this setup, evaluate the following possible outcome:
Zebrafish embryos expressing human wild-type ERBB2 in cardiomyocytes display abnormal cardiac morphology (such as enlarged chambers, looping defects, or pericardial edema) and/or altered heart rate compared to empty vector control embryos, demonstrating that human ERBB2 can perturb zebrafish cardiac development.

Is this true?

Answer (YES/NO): NO